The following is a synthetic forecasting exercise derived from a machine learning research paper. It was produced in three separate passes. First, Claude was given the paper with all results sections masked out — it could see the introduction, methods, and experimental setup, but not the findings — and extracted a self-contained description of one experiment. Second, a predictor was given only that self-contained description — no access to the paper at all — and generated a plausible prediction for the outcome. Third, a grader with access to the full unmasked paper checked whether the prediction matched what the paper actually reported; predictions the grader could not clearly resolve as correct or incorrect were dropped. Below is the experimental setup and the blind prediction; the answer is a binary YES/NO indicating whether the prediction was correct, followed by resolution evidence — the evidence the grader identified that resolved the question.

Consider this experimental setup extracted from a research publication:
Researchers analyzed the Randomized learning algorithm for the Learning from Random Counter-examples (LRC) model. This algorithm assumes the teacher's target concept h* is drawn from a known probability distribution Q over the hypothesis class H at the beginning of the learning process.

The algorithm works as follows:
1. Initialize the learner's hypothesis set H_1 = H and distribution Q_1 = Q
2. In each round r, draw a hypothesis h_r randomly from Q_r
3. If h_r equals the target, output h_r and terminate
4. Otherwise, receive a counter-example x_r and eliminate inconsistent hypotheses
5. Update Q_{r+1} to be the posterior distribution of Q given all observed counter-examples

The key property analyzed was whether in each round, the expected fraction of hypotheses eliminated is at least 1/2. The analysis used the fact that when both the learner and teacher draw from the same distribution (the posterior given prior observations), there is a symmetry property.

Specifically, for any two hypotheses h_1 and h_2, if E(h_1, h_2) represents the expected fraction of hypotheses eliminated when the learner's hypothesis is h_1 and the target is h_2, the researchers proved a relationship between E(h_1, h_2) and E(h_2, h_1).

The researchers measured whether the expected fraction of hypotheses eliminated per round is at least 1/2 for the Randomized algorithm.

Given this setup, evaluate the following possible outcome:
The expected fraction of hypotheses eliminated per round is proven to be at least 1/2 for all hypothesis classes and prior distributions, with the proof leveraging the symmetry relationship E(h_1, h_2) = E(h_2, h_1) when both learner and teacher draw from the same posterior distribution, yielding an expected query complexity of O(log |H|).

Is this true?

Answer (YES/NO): NO